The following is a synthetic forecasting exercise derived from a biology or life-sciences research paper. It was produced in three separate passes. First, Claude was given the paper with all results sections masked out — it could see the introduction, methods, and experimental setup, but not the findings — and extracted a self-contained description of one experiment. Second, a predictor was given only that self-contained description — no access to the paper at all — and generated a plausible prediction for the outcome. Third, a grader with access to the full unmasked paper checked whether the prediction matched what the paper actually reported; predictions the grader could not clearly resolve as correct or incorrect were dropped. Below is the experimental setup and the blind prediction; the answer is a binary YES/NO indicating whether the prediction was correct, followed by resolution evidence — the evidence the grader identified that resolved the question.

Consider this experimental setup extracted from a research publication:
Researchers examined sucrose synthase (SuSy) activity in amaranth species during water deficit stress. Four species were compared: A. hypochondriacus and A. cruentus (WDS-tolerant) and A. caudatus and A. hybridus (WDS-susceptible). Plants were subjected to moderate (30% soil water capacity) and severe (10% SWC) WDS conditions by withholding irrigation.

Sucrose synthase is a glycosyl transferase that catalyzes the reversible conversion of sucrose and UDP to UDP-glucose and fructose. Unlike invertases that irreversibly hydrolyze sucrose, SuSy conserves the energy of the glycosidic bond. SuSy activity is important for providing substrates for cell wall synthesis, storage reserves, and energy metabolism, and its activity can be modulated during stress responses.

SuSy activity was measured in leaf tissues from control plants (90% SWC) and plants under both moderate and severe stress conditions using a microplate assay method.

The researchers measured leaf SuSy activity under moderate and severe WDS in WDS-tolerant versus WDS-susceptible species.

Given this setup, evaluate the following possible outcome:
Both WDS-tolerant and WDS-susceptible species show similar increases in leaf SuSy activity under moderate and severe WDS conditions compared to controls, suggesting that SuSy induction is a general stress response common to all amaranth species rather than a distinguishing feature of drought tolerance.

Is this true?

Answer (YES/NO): NO